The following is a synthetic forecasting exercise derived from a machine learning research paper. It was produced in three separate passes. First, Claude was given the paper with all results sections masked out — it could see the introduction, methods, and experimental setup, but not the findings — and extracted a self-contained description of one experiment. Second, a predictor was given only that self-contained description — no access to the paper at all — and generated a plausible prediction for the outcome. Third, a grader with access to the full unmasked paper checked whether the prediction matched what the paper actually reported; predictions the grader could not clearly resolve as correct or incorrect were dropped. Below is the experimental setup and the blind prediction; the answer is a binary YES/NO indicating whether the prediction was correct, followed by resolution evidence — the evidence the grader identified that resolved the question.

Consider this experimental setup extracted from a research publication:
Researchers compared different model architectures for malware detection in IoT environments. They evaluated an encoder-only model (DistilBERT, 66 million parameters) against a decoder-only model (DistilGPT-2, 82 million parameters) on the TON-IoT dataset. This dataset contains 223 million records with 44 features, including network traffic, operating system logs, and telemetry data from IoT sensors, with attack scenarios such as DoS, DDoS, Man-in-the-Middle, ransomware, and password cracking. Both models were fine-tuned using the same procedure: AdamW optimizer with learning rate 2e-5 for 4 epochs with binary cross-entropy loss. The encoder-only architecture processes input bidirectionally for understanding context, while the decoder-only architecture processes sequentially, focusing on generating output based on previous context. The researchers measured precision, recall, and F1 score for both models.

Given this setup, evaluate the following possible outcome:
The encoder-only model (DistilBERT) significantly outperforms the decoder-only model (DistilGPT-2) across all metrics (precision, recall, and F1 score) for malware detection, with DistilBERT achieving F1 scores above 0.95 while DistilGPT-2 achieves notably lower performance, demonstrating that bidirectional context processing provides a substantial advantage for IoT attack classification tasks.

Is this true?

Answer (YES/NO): NO